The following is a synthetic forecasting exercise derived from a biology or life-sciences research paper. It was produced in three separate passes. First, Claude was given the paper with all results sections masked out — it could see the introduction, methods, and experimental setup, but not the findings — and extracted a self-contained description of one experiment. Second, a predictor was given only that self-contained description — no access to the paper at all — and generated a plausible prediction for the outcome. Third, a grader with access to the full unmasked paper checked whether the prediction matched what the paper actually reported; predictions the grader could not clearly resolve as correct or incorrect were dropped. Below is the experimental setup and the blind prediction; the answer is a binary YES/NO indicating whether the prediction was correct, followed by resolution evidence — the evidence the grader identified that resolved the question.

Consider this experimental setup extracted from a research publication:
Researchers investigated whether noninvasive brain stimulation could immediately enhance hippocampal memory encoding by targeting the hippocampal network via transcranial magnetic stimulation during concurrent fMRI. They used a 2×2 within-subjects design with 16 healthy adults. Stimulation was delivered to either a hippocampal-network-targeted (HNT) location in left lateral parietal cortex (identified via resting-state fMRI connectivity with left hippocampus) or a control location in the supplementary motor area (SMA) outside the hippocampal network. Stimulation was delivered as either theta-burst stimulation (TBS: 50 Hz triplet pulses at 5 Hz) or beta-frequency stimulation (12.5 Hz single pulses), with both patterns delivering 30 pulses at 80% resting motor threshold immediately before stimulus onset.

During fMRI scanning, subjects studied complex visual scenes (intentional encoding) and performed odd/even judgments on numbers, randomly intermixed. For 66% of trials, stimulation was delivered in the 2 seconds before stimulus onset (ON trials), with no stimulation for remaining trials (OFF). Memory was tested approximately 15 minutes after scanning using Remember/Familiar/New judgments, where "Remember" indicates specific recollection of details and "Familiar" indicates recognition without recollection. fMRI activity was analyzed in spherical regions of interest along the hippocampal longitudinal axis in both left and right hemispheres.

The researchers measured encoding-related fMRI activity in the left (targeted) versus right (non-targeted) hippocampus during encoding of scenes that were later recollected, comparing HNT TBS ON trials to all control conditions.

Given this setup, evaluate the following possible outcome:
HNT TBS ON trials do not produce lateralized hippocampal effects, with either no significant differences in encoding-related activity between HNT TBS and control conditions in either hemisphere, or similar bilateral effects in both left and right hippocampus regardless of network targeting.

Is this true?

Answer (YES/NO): NO